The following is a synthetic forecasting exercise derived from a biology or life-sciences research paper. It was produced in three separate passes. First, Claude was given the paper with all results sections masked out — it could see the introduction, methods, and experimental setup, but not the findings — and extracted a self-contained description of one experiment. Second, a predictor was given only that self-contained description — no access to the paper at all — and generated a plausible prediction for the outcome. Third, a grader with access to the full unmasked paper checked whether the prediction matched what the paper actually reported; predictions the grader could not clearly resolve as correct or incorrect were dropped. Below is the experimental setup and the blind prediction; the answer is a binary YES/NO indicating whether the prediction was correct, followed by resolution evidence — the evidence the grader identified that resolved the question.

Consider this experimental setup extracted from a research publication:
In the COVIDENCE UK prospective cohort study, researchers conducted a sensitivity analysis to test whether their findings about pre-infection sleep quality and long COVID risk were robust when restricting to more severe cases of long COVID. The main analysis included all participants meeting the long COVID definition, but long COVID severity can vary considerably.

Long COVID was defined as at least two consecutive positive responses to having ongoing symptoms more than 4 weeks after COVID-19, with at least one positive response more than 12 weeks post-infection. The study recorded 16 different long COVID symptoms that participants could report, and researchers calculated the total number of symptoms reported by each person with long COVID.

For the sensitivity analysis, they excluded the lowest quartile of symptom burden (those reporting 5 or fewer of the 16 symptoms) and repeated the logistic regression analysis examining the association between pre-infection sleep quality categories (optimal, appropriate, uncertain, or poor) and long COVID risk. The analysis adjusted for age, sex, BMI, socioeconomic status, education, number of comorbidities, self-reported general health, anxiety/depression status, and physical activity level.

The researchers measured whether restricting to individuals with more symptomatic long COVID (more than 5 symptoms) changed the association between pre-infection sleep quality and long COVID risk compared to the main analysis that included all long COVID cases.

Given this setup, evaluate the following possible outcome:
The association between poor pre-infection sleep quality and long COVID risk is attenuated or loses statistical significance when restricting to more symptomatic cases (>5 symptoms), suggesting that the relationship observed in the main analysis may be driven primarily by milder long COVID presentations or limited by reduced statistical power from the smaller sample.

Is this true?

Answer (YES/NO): NO